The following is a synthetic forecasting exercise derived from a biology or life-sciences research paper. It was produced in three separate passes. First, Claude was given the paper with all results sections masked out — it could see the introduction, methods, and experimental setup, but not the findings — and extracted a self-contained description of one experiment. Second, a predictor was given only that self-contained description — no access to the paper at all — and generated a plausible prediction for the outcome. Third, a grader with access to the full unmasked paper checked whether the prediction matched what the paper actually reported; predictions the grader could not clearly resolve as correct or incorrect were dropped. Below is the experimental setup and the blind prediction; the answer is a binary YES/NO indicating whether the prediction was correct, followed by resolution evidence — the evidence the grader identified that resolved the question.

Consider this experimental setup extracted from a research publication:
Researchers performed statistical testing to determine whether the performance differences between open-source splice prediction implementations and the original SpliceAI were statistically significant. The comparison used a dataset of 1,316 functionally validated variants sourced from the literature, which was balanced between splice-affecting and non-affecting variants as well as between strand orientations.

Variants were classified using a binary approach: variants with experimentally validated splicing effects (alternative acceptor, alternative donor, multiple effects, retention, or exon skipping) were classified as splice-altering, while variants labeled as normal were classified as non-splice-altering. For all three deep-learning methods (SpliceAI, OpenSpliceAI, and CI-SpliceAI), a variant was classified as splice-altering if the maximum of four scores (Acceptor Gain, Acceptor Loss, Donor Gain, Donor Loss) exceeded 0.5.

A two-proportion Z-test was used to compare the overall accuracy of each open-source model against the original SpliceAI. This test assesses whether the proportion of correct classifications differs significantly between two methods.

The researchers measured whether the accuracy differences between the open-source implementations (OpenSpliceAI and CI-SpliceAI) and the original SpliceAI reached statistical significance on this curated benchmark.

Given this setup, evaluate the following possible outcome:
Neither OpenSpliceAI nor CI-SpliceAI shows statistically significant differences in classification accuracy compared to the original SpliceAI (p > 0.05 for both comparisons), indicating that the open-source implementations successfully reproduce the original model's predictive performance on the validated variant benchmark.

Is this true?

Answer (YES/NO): YES